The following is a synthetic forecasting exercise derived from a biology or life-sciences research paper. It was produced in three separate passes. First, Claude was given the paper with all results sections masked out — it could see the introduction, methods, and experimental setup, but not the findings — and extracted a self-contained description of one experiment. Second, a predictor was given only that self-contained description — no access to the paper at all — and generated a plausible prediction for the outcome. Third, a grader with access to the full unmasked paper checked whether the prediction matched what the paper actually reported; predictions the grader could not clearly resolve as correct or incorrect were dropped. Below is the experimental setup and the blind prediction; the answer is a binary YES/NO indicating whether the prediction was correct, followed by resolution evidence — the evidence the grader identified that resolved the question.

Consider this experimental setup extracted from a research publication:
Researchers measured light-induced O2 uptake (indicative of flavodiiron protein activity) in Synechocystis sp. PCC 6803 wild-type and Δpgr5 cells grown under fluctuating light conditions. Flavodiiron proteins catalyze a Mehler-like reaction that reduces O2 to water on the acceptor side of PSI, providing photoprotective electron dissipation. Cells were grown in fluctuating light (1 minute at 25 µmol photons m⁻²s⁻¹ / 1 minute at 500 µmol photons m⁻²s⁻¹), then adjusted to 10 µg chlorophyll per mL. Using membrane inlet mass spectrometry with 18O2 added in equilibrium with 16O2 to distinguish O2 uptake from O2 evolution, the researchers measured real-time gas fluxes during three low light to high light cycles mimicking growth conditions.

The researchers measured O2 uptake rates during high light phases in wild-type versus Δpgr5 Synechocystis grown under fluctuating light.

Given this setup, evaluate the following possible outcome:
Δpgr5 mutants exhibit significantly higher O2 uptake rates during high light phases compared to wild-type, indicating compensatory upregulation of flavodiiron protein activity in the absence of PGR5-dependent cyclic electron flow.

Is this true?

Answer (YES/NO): NO